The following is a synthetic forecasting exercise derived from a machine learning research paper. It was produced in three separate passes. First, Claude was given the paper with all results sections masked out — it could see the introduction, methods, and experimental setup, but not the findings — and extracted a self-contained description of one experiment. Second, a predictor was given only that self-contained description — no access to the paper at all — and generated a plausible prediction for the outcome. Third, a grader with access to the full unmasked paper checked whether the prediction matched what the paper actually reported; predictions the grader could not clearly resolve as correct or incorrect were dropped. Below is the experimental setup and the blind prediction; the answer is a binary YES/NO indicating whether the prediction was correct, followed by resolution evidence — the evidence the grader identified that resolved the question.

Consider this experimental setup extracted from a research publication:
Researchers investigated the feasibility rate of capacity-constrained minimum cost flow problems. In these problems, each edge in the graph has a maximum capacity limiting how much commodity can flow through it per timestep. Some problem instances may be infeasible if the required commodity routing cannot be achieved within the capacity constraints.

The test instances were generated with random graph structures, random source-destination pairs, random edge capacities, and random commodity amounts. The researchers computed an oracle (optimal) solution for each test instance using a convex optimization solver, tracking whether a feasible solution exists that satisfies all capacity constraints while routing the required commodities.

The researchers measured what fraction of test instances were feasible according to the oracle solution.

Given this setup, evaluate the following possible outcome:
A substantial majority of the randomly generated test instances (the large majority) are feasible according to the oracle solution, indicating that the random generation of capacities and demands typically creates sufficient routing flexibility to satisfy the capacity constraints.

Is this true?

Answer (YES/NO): YES